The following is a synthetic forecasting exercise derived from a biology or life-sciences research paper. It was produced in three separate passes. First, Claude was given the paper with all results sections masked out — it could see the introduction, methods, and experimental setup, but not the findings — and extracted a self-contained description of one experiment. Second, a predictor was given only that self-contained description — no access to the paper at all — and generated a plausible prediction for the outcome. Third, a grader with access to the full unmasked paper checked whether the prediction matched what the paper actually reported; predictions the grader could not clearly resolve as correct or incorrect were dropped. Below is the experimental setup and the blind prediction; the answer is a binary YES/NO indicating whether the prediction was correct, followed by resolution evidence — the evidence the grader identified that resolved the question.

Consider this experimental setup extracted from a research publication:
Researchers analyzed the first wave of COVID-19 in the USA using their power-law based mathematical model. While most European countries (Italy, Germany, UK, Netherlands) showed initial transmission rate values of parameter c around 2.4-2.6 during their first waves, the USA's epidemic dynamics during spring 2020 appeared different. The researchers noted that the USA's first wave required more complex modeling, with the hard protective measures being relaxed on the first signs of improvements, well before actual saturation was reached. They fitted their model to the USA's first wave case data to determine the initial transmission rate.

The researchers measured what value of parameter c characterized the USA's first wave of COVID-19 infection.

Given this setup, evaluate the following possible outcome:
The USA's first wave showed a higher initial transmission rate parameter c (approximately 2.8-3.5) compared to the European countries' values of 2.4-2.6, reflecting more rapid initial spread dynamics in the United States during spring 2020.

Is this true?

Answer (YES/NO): NO